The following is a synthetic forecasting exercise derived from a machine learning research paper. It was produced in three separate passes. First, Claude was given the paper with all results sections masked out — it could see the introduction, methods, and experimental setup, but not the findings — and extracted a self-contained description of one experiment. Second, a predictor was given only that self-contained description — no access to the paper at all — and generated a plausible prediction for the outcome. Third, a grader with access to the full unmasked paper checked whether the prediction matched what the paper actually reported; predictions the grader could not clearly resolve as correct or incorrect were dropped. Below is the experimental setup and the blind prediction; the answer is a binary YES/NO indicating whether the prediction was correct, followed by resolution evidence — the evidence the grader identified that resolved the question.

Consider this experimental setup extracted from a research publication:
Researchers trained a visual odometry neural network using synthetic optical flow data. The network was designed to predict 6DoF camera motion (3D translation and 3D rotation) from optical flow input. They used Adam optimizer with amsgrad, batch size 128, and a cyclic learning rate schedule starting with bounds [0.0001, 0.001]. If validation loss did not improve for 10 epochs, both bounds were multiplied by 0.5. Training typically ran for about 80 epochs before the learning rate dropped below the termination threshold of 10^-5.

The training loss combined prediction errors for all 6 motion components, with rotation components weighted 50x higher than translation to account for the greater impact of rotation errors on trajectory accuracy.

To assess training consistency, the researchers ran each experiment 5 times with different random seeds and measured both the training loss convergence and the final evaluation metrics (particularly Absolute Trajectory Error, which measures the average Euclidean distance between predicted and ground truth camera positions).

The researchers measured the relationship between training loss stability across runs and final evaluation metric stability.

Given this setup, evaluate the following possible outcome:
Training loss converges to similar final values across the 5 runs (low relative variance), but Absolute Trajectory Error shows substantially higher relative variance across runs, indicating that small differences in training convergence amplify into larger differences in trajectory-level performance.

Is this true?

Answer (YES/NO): YES